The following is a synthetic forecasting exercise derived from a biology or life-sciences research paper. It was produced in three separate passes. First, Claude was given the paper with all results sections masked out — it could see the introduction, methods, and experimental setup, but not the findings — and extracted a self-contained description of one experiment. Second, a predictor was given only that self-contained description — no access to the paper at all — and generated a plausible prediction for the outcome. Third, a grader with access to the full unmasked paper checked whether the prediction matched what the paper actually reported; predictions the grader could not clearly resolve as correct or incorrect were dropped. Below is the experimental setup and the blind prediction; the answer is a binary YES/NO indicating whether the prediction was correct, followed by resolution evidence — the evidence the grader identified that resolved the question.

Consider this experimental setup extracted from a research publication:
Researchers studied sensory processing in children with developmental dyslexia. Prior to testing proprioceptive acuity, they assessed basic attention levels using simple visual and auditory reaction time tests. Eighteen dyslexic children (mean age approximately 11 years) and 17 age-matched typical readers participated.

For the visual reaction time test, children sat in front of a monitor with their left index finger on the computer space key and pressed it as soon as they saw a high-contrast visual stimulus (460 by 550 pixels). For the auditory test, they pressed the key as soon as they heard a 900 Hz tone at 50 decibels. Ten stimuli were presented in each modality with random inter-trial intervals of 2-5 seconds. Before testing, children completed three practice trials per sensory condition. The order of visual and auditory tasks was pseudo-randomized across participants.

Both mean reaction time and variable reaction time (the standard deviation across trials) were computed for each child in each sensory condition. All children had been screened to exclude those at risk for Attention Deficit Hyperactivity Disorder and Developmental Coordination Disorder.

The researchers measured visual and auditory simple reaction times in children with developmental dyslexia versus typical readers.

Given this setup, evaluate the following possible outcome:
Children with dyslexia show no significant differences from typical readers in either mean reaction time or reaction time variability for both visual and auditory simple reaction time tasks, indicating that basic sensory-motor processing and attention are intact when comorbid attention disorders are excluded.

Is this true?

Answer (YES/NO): YES